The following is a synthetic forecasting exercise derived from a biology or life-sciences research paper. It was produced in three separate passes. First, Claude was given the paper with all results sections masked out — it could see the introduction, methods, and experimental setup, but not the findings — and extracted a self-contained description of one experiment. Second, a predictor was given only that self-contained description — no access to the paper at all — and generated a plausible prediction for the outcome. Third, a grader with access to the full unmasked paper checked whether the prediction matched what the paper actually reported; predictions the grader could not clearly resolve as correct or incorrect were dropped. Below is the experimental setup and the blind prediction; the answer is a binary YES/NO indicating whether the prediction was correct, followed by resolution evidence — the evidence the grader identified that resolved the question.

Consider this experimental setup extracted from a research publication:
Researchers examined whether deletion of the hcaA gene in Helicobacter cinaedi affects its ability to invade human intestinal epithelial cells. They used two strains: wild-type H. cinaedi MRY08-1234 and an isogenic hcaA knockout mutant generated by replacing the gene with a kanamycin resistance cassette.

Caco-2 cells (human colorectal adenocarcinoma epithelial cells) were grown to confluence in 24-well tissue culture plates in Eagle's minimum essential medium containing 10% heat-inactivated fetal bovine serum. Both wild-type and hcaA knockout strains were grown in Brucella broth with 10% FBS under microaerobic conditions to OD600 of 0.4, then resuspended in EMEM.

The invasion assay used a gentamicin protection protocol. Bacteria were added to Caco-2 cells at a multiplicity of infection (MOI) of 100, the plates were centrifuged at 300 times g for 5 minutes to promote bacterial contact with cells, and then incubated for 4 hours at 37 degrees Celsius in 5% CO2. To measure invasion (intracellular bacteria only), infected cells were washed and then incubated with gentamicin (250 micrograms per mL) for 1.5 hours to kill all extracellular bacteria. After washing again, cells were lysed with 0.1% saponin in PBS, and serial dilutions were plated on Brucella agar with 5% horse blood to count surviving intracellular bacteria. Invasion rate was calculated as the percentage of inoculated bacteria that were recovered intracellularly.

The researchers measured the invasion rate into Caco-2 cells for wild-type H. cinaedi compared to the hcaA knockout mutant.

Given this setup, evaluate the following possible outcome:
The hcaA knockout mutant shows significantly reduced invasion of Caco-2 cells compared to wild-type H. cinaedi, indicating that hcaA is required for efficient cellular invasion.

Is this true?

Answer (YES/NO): NO